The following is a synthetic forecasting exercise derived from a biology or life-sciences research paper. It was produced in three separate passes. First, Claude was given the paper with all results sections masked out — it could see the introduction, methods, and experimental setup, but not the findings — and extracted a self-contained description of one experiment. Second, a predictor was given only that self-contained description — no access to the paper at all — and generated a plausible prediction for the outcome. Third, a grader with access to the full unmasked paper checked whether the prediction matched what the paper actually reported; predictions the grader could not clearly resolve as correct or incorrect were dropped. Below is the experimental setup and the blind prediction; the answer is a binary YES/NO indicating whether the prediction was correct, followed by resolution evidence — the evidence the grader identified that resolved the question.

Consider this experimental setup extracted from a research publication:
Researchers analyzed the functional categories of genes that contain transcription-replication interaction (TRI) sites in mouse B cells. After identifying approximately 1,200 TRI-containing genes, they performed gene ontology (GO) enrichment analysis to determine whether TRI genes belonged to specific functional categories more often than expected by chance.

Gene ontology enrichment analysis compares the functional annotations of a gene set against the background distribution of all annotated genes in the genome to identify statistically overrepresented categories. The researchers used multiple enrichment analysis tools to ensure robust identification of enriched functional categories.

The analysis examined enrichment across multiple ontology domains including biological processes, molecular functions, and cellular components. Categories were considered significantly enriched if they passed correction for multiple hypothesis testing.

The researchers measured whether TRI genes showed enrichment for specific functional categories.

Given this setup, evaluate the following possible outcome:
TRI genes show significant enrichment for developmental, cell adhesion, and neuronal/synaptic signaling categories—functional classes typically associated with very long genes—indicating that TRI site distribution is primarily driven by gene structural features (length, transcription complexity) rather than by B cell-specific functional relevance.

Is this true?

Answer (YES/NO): NO